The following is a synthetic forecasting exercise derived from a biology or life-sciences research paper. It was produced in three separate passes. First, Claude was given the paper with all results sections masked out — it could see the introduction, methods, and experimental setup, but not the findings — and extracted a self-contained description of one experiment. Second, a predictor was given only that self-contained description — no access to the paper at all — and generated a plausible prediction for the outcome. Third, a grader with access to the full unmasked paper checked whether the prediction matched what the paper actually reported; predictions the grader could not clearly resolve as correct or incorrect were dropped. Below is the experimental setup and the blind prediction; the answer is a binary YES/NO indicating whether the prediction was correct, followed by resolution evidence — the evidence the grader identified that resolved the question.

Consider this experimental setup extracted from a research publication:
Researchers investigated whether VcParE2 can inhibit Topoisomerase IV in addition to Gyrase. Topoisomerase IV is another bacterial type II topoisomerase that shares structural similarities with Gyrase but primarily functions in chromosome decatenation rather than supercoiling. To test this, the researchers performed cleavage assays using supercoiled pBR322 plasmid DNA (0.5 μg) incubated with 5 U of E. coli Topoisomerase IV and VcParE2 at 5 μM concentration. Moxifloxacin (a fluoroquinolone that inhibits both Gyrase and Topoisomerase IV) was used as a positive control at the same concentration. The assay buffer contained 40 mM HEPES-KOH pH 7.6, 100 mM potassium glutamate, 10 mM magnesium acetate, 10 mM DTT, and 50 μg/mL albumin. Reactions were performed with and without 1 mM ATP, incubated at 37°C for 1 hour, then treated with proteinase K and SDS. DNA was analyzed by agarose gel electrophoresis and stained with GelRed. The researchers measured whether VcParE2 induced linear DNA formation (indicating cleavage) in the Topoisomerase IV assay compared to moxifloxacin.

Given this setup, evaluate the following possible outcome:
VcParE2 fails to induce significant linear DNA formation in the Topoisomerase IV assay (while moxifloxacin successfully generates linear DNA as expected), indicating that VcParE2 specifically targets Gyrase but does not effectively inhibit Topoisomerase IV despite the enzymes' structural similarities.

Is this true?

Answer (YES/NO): NO